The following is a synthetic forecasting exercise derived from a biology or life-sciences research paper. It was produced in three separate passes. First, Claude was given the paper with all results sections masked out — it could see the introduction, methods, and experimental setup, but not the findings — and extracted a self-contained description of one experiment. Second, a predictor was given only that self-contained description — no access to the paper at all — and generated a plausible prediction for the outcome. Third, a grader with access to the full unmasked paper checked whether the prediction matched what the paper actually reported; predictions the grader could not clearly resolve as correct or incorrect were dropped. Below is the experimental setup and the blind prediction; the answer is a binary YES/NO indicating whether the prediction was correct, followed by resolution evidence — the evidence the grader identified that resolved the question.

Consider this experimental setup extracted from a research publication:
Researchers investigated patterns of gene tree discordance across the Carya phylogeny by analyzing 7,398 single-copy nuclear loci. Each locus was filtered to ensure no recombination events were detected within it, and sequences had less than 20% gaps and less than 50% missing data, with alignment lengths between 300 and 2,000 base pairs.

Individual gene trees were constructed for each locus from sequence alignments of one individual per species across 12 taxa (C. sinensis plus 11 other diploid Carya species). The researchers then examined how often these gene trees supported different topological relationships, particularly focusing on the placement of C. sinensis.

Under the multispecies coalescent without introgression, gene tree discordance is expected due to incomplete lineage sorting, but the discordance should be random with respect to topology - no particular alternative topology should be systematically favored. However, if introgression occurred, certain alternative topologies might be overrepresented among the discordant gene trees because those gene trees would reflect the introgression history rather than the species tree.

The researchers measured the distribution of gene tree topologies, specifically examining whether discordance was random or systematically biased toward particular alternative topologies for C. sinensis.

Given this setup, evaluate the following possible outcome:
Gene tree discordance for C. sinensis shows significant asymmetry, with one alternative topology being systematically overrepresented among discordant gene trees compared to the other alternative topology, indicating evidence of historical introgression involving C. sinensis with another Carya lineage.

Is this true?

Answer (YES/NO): YES